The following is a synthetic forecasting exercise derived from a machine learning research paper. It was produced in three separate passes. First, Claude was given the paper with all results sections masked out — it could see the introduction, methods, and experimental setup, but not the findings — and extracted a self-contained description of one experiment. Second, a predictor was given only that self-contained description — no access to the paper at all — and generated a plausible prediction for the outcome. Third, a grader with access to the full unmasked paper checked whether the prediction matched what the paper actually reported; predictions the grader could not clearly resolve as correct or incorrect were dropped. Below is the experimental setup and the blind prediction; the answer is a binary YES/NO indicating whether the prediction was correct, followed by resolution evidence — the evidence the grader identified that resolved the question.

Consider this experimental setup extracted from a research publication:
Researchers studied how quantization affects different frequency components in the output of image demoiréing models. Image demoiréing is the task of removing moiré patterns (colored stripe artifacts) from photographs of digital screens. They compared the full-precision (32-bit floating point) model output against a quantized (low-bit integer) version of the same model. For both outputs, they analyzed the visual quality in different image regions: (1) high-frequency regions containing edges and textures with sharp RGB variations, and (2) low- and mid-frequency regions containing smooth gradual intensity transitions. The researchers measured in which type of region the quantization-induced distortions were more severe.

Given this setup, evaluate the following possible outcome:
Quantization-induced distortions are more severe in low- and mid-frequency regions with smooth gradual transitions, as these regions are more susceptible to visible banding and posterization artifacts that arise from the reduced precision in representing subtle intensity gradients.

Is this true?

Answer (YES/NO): YES